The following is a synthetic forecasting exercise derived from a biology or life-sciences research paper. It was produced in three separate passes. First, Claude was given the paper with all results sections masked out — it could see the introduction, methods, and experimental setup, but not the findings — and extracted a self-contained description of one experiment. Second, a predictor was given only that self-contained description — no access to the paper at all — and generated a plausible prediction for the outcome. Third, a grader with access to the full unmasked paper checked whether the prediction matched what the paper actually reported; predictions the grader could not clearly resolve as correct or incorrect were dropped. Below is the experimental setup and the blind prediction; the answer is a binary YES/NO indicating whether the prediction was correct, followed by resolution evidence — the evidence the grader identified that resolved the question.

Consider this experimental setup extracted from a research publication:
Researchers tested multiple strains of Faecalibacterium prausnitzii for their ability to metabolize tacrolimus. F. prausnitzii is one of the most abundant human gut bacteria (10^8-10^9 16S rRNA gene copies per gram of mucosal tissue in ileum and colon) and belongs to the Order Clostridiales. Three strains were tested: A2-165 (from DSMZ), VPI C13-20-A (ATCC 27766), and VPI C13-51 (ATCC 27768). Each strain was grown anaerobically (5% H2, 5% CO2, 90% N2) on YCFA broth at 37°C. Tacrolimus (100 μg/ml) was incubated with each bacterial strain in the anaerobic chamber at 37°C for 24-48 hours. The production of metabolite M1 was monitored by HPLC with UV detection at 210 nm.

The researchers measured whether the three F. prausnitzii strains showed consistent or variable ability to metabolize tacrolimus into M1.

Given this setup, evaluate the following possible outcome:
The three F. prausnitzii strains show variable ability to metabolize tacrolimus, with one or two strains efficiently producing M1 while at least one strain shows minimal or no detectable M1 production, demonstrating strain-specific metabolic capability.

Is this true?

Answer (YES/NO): NO